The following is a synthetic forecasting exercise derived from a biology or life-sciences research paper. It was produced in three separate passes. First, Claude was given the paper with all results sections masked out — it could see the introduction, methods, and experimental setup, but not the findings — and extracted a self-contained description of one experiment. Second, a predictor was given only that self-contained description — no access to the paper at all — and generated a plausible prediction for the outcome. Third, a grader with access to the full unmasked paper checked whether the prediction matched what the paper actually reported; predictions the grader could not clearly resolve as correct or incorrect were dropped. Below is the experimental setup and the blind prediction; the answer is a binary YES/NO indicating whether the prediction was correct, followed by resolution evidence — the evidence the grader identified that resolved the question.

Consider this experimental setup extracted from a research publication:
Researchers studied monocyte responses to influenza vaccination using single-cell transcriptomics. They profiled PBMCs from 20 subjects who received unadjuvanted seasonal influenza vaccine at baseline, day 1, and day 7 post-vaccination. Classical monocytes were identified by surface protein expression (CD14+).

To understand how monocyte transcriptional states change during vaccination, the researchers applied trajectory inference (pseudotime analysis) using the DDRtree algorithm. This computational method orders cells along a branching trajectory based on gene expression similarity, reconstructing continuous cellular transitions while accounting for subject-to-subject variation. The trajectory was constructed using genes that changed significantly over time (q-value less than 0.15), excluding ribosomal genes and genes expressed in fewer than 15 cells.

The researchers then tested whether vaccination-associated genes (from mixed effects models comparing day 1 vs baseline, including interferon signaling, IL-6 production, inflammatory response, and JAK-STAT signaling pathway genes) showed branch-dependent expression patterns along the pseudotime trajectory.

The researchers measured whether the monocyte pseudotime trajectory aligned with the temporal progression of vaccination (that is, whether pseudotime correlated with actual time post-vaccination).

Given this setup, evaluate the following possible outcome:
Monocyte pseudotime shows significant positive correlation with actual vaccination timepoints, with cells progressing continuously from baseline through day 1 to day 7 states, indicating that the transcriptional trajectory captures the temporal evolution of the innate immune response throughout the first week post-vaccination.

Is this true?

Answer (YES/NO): NO